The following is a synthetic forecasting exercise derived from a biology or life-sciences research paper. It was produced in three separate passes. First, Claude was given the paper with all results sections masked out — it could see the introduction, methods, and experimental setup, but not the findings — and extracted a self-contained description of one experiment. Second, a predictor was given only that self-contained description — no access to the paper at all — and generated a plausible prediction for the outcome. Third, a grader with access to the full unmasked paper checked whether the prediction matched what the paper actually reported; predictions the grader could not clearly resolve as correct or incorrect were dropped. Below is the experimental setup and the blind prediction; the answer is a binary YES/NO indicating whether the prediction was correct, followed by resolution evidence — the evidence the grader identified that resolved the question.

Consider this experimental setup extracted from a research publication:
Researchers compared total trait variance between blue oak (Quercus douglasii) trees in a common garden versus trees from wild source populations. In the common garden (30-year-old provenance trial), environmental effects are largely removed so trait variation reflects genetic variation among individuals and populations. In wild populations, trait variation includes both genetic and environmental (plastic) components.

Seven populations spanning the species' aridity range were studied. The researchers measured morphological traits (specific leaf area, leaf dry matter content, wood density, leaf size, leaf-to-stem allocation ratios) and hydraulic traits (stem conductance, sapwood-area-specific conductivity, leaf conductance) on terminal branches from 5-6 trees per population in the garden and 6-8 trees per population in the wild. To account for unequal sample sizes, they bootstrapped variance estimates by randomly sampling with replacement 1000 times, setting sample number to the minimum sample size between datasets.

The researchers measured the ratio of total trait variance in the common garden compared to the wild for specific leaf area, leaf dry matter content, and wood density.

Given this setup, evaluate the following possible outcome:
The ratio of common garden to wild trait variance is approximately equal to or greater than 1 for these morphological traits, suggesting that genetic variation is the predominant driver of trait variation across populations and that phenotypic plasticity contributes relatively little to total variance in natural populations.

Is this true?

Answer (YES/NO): NO